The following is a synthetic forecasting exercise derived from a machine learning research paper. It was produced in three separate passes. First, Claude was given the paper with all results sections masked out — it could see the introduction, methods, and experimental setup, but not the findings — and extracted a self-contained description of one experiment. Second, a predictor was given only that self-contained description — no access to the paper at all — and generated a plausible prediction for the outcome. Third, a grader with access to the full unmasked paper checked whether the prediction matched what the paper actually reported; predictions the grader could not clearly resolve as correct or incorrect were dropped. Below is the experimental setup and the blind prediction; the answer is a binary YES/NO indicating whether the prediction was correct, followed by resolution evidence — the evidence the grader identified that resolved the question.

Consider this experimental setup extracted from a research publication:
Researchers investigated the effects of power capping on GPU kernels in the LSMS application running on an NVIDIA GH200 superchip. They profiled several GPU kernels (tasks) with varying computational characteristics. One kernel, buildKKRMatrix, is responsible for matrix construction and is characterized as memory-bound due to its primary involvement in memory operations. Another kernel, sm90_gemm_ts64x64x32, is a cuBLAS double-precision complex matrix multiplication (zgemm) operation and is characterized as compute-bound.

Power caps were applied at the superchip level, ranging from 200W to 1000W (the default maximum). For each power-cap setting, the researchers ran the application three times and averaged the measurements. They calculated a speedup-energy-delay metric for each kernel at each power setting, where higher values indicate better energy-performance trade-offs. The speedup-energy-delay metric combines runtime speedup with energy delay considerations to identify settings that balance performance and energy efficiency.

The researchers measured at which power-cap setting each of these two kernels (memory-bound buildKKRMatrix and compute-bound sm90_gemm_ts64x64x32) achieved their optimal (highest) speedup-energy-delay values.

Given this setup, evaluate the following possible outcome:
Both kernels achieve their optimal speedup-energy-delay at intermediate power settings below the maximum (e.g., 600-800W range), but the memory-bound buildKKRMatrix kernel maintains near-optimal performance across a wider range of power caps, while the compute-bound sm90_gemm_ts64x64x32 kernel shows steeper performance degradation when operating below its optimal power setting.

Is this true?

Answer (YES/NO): NO